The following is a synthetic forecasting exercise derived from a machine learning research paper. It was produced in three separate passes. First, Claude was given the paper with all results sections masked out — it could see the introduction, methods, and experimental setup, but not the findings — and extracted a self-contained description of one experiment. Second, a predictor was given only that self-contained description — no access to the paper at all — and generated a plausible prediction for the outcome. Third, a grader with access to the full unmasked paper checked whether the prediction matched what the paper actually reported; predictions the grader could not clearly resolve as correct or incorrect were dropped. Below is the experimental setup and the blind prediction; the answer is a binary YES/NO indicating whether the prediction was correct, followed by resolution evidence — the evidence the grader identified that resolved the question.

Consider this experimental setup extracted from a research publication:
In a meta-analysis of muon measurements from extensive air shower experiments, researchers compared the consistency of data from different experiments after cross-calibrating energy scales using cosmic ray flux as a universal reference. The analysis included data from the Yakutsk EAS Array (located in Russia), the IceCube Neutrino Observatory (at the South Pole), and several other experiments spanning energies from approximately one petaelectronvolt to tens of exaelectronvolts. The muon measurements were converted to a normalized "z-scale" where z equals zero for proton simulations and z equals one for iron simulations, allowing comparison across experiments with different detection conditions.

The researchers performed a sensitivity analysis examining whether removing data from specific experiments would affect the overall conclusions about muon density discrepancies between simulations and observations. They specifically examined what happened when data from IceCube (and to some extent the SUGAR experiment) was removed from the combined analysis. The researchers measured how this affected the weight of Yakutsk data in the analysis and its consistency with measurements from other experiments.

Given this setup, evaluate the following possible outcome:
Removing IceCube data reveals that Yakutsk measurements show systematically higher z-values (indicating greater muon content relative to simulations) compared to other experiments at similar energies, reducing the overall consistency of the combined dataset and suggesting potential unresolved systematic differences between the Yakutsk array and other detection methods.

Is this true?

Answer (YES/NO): NO